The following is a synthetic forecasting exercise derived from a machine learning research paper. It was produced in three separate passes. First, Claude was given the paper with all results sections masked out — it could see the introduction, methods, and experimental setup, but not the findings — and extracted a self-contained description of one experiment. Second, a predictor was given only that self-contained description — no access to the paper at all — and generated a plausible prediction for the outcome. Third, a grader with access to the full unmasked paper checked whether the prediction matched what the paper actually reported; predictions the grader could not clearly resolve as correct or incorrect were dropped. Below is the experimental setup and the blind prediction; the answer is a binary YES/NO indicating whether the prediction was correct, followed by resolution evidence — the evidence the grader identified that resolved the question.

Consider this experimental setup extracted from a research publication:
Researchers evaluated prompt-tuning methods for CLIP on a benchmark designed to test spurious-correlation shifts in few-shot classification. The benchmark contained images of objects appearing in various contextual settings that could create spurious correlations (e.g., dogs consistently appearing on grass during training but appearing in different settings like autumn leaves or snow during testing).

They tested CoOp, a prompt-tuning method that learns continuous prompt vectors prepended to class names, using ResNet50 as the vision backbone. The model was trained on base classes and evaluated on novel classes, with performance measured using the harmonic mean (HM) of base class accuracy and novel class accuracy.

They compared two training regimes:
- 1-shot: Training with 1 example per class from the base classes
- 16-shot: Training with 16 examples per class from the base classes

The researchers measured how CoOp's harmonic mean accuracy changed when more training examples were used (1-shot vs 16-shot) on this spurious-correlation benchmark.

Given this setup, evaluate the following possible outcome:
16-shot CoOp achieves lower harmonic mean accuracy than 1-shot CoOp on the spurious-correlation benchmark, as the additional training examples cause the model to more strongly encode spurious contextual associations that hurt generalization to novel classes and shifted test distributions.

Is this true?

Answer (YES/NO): YES